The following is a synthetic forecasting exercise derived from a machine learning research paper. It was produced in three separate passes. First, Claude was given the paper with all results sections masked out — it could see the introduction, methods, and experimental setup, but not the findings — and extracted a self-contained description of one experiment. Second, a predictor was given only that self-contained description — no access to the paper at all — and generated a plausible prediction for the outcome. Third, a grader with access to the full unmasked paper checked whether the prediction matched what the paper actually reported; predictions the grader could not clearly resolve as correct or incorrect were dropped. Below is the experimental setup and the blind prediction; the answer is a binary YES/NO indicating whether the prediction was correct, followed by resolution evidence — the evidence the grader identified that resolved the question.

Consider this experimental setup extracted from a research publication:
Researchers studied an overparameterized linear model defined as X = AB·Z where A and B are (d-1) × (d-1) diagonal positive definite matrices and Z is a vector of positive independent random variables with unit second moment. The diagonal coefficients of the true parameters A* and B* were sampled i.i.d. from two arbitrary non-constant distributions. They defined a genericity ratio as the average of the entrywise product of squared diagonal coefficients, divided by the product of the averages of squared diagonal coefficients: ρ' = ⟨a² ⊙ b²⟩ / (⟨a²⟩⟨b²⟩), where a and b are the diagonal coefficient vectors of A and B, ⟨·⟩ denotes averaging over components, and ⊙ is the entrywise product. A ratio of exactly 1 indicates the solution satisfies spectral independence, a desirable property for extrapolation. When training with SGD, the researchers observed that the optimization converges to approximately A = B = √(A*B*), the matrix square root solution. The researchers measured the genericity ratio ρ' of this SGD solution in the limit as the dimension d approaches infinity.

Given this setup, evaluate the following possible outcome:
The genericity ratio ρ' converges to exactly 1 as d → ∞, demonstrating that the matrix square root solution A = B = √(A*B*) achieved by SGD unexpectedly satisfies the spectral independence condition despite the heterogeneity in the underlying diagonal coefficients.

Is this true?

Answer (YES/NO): NO